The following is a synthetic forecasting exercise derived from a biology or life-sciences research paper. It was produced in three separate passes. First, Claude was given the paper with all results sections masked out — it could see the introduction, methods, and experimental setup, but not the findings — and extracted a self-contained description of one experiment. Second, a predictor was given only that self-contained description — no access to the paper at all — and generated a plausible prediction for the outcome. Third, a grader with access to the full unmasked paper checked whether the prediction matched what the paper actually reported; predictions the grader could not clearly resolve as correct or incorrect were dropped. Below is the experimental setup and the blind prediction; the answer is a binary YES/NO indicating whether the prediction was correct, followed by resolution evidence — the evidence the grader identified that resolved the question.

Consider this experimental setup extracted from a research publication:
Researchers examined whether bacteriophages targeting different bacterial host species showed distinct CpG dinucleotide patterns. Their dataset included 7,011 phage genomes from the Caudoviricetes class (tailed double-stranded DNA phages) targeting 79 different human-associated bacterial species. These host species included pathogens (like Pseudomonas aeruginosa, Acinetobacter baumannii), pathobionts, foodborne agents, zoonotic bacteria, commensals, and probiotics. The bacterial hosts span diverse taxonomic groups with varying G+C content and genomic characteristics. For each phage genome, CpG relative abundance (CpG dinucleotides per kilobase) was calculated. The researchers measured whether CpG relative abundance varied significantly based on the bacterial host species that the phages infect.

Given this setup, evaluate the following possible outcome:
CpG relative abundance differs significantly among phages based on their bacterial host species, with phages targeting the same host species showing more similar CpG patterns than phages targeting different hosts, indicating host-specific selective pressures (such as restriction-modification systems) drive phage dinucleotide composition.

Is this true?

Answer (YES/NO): YES